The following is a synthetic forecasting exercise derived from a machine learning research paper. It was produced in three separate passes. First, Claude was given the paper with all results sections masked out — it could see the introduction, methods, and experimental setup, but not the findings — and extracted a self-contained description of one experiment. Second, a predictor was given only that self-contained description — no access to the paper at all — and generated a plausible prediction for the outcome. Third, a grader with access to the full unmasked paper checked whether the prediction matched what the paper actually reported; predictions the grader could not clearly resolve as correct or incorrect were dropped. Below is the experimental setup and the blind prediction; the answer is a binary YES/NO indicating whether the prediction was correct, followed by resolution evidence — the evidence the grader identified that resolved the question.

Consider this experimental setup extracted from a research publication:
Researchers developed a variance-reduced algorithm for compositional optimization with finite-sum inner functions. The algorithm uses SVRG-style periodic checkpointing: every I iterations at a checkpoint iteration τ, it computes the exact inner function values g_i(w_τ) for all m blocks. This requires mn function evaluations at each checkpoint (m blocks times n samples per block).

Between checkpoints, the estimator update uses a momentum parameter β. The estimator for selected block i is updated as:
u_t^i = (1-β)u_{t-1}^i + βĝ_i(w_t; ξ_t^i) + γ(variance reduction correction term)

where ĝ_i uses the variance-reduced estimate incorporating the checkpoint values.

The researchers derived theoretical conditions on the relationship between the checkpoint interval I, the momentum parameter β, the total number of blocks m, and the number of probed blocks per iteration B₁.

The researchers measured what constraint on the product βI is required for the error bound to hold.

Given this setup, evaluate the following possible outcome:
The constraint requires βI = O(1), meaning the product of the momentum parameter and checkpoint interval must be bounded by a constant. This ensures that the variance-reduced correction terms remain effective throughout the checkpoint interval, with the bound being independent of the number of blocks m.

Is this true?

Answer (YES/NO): NO